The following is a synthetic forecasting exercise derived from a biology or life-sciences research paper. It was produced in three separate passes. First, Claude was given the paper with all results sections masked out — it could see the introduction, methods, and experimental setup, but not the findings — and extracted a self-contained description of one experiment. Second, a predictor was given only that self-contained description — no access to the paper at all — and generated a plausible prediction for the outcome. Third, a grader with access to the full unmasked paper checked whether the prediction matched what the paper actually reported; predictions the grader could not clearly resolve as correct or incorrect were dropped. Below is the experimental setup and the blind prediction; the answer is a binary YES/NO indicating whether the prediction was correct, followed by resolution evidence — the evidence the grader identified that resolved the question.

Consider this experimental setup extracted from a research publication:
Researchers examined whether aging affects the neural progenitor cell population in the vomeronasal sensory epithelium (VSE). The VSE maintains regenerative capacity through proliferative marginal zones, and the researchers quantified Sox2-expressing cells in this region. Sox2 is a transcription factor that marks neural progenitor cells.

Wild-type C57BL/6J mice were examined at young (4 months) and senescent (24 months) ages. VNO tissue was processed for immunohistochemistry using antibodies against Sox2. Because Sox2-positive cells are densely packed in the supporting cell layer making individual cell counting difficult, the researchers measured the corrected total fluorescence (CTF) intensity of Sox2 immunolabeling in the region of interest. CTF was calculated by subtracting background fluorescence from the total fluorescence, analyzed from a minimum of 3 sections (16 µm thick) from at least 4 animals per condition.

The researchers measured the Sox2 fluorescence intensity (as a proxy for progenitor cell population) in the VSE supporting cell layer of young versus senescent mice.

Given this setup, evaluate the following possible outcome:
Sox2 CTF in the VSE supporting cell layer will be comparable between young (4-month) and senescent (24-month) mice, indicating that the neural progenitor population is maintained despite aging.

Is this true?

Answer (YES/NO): NO